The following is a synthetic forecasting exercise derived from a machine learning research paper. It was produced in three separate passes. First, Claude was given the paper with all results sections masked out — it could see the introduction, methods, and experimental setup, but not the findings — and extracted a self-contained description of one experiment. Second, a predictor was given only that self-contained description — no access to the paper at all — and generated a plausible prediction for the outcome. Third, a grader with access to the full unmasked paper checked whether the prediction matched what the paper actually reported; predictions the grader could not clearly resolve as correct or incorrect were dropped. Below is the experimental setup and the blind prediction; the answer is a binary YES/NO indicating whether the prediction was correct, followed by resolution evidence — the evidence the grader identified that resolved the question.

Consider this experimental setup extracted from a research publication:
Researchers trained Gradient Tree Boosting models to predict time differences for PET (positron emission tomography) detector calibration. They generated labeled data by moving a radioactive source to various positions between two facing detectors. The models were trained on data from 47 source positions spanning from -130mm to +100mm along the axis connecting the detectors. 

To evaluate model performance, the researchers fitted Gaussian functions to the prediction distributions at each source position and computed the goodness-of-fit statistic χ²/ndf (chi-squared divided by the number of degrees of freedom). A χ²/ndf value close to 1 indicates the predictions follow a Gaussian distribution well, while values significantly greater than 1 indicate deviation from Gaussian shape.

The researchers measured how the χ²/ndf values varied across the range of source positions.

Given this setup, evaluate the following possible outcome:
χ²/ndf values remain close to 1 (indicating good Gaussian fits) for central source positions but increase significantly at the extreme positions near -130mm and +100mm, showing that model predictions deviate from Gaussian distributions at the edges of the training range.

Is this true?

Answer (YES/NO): YES